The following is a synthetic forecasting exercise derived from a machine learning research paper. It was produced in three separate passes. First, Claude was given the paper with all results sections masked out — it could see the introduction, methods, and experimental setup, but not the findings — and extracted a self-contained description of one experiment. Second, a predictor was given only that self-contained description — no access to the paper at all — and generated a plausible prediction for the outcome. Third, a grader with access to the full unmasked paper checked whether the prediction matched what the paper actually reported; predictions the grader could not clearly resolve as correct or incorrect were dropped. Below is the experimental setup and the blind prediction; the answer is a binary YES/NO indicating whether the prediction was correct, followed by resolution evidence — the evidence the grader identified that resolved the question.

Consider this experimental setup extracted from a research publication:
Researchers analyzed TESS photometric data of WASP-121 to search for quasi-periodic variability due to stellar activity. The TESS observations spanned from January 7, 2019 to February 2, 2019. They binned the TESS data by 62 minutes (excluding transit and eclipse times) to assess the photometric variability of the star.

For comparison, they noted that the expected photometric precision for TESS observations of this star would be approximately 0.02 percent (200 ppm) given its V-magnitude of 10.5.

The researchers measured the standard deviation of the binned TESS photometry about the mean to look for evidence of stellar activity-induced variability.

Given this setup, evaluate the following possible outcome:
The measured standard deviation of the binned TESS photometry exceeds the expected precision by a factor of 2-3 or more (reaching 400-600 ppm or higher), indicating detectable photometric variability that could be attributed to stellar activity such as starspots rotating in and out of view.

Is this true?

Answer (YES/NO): NO